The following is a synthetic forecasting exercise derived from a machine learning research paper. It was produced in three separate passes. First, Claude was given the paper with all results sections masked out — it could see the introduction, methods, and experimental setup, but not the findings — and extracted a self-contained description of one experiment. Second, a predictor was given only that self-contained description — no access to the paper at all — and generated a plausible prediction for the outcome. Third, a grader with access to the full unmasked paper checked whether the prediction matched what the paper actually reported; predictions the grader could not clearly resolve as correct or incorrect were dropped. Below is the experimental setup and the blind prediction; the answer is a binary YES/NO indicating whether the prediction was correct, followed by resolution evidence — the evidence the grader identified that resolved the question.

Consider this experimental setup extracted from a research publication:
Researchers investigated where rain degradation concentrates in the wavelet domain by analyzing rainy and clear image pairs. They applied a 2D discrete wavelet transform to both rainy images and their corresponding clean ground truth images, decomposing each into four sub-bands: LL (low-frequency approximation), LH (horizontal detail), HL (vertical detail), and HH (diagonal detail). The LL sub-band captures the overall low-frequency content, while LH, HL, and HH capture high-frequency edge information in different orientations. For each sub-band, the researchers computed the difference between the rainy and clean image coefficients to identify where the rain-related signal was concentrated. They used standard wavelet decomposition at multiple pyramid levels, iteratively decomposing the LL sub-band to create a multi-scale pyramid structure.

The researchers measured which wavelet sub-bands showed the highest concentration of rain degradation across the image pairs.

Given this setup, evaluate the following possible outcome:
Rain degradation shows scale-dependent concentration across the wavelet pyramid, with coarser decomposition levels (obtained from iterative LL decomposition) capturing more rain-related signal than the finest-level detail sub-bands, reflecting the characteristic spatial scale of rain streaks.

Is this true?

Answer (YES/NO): NO